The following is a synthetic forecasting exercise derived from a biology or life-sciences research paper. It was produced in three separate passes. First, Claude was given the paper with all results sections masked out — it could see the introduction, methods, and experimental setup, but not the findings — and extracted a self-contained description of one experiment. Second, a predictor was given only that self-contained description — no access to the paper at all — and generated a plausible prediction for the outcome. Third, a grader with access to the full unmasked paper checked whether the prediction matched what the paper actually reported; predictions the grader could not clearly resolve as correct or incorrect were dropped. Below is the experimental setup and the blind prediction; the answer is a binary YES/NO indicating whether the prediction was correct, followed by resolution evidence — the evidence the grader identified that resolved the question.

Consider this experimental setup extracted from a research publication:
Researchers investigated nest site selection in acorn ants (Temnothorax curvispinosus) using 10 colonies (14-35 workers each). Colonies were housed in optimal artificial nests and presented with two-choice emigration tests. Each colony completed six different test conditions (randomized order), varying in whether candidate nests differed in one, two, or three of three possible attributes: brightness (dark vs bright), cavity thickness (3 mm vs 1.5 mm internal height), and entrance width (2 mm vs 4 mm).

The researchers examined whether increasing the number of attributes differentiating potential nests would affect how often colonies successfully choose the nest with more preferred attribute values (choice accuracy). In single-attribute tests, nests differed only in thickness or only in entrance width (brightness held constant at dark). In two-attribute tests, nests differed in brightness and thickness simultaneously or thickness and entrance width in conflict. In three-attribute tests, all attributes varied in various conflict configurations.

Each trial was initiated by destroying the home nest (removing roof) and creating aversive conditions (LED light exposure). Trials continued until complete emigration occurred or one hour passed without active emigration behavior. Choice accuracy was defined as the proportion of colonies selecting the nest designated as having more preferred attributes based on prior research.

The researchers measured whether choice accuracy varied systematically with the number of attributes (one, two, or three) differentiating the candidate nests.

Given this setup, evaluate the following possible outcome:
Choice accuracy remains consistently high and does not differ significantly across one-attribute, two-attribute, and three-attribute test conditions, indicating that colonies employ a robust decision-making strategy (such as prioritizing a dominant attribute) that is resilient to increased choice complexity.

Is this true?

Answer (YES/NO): NO